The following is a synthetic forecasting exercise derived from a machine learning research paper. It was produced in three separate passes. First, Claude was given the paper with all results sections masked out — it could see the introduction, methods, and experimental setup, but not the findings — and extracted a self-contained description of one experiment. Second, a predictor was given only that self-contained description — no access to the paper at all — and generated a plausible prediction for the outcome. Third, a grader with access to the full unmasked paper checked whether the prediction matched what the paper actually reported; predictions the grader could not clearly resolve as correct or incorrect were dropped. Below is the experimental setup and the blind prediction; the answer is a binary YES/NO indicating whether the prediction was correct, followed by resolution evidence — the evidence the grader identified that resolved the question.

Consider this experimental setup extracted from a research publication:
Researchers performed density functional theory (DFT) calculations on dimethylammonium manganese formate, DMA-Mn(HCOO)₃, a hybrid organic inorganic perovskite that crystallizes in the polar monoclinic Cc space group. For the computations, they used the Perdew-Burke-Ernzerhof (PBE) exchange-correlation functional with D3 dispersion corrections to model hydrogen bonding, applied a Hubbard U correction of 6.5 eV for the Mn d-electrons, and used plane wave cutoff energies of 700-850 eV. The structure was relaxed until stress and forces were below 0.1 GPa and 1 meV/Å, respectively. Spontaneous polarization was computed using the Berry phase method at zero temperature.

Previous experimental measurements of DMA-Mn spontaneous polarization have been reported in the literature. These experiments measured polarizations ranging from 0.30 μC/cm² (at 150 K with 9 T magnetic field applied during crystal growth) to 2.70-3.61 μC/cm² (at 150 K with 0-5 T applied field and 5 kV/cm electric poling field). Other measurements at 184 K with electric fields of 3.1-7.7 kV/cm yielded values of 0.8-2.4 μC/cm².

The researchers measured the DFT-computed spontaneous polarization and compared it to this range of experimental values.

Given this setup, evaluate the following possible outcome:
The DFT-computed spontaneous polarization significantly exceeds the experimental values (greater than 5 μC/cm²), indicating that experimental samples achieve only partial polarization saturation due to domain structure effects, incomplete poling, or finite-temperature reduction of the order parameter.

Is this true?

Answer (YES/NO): YES